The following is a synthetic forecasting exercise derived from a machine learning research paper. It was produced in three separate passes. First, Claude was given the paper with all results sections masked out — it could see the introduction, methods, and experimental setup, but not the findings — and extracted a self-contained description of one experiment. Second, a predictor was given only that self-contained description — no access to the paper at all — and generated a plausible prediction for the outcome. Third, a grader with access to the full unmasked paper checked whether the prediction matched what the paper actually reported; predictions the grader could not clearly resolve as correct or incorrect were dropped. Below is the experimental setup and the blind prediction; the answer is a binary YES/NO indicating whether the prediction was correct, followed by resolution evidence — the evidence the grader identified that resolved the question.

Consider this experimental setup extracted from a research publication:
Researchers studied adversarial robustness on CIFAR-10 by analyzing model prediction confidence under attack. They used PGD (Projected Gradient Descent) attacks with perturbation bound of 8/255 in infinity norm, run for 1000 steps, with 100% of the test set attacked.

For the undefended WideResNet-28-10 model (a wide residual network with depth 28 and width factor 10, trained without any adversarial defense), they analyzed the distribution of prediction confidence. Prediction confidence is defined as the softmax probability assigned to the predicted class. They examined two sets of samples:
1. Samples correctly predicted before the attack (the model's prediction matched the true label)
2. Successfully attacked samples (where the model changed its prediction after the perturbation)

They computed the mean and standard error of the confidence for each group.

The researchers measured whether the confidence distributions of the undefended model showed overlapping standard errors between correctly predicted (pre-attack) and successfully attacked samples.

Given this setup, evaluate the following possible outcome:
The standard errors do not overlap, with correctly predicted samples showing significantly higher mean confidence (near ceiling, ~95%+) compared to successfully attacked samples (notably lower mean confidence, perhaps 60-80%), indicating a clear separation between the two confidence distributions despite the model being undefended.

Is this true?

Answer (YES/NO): NO